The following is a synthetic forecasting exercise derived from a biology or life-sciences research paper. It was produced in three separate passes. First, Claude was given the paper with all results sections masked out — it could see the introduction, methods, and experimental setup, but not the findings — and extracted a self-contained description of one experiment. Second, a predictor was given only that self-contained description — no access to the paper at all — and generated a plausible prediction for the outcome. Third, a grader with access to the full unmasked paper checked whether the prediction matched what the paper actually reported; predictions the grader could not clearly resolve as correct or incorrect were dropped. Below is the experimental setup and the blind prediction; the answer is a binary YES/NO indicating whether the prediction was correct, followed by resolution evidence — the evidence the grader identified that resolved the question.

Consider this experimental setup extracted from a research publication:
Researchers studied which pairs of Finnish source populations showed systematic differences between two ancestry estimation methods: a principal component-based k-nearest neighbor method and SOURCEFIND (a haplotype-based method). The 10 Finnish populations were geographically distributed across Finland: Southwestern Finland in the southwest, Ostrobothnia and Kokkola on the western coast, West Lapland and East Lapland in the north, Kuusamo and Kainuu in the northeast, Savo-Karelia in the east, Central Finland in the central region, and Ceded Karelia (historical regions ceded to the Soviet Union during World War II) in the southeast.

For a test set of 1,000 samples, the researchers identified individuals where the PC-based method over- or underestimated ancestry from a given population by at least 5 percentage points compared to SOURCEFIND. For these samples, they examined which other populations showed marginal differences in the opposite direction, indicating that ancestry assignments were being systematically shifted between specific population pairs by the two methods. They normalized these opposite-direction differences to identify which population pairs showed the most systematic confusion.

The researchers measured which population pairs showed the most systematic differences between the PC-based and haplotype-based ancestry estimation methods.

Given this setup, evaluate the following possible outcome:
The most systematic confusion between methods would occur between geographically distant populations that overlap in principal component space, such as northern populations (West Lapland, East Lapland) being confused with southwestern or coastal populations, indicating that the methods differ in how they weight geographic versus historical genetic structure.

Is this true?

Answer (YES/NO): NO